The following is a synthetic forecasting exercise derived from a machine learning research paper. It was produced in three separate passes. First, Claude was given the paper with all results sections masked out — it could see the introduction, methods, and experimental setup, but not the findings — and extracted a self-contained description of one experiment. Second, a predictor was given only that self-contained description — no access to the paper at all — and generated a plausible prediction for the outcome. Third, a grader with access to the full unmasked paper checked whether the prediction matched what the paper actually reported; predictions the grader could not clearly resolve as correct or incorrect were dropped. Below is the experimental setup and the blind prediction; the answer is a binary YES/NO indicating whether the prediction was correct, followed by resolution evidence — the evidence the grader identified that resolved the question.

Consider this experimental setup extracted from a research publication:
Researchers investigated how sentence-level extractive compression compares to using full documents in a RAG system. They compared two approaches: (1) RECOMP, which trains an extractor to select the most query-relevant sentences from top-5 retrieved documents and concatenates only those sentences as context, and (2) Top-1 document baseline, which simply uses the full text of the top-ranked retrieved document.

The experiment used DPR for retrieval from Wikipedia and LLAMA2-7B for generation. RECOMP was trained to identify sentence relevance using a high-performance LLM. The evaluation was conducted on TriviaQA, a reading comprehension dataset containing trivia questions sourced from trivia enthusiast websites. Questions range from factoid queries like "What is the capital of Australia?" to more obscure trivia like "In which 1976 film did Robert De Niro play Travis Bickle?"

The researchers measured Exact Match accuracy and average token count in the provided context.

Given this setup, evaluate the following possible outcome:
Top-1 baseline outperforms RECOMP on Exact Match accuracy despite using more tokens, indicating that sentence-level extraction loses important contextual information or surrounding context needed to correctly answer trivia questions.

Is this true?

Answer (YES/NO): YES